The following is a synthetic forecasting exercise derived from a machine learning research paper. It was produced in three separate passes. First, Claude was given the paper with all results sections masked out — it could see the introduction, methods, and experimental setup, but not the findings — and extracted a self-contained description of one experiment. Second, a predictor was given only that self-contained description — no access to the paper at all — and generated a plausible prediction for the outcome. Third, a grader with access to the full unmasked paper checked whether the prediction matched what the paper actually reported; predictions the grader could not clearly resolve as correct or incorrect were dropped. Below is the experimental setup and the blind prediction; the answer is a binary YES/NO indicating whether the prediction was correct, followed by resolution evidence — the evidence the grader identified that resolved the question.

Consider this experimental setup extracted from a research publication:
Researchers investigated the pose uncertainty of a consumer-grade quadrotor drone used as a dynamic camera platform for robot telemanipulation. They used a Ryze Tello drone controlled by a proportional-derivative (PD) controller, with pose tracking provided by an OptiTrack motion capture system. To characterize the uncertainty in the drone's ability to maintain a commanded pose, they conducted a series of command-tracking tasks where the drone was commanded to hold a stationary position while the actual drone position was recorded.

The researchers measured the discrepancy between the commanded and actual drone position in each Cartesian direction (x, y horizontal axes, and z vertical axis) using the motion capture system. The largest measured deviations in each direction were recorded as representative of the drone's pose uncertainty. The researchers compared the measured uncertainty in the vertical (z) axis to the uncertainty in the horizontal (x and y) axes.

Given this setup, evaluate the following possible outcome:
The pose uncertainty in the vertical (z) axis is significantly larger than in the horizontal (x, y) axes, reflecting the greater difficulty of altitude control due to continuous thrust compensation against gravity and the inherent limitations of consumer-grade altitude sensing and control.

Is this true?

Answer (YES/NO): NO